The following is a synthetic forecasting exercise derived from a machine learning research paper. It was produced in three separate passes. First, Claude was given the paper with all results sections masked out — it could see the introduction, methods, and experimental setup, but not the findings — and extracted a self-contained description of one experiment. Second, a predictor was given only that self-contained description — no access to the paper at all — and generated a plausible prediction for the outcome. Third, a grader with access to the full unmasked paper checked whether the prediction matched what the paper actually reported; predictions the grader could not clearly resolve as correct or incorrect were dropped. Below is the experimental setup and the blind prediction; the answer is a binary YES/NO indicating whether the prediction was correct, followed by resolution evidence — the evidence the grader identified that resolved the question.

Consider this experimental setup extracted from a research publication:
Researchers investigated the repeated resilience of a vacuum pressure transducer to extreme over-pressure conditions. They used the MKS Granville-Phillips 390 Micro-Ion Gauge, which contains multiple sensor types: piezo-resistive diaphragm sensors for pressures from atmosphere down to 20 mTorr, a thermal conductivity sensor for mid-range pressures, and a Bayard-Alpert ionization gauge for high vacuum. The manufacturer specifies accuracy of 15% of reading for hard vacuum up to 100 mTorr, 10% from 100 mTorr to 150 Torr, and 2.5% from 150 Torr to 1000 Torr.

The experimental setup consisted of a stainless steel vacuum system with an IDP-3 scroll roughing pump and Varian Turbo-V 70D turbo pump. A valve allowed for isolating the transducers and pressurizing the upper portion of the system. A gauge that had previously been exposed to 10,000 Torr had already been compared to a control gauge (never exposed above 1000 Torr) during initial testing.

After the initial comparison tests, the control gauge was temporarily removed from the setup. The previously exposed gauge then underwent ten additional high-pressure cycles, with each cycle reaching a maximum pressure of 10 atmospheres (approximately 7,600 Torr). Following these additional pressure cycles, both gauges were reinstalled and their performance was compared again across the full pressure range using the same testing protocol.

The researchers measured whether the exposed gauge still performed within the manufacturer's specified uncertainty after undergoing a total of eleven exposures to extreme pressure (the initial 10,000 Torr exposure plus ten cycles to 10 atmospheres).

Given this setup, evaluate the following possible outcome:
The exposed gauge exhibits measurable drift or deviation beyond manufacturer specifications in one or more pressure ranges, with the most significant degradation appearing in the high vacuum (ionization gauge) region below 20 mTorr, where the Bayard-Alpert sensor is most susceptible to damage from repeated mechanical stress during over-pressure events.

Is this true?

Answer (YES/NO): NO